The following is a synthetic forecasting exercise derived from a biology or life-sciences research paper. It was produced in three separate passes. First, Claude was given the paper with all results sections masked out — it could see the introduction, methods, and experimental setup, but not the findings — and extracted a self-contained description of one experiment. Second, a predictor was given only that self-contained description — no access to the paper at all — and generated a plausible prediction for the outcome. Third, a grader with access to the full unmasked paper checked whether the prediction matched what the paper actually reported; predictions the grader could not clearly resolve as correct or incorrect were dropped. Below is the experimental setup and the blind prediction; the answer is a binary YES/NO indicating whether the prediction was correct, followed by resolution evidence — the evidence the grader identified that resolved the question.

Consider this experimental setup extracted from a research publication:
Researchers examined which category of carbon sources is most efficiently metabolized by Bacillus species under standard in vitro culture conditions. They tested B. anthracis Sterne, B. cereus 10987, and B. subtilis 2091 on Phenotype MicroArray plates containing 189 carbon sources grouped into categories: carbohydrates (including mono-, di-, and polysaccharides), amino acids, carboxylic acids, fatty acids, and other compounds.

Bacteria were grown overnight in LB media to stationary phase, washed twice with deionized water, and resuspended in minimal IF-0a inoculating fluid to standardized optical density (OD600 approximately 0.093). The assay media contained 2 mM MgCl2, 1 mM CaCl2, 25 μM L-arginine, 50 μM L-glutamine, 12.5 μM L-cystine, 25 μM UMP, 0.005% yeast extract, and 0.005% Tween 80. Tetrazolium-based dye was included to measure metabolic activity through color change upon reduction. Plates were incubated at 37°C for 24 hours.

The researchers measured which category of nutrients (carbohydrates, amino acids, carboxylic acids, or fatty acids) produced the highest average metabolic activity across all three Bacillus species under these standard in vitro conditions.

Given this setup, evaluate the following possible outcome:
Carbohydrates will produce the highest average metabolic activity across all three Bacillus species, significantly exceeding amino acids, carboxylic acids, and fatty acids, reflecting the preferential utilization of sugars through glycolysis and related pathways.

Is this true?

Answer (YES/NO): YES